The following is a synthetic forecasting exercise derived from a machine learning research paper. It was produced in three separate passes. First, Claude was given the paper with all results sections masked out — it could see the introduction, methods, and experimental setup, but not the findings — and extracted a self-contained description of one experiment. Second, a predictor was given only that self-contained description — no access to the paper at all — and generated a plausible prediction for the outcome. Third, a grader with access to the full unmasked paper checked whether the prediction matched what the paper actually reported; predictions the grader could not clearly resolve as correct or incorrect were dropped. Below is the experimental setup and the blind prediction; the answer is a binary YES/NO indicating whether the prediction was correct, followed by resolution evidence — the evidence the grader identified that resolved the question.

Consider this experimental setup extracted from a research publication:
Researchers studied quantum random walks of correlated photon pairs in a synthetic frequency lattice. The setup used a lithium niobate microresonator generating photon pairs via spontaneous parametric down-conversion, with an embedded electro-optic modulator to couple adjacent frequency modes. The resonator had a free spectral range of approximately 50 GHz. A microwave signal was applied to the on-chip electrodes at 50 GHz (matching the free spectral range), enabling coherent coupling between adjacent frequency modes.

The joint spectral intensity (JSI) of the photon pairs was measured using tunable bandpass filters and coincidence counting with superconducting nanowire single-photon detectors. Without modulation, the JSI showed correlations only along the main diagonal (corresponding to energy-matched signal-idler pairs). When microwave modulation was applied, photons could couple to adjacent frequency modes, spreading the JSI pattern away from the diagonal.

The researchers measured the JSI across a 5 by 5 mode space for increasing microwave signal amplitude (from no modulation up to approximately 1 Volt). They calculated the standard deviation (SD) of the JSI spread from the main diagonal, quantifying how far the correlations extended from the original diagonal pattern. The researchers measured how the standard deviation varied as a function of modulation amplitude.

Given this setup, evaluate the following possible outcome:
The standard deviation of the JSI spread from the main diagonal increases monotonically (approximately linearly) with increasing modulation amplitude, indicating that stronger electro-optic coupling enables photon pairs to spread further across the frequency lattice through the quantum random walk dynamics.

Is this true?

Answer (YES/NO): YES